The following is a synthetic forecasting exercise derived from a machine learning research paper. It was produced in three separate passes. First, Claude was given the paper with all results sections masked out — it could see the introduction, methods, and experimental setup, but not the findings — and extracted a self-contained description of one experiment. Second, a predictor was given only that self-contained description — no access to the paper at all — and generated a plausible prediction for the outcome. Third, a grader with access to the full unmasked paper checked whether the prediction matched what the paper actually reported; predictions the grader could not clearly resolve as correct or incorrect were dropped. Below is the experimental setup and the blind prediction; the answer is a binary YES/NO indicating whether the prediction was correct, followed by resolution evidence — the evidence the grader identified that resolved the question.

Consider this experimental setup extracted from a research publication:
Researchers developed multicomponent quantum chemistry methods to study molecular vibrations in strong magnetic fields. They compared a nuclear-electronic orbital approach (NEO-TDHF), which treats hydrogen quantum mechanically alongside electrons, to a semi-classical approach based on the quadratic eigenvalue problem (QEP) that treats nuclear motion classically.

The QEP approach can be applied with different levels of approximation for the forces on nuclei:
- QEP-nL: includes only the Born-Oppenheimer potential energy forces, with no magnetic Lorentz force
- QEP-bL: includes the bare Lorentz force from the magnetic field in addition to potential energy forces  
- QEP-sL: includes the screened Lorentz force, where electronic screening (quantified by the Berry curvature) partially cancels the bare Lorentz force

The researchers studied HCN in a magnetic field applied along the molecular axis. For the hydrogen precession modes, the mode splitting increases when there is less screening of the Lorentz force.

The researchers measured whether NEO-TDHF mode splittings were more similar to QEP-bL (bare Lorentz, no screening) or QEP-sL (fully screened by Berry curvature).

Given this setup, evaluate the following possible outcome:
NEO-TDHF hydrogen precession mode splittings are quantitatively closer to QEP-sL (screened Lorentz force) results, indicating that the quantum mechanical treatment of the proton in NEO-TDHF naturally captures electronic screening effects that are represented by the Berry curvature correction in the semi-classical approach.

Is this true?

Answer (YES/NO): YES